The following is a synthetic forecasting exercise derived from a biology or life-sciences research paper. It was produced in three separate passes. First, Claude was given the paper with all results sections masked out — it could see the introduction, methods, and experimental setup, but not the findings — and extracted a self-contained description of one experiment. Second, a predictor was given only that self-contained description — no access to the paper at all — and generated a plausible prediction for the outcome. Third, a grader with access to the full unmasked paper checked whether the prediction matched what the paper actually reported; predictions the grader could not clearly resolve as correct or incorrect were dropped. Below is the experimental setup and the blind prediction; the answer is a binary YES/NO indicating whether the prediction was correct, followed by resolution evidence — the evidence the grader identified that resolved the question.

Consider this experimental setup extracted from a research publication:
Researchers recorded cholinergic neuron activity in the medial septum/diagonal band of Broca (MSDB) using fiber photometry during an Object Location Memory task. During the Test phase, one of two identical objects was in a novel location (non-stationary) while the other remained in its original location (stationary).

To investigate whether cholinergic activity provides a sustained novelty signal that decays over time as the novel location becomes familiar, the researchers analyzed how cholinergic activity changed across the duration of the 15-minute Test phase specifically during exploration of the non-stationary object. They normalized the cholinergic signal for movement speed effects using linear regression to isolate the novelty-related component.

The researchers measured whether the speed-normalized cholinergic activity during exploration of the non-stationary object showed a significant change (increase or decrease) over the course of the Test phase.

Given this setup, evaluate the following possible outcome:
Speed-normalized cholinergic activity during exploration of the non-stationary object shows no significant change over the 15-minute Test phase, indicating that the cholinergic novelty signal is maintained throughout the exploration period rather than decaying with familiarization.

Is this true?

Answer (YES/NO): YES